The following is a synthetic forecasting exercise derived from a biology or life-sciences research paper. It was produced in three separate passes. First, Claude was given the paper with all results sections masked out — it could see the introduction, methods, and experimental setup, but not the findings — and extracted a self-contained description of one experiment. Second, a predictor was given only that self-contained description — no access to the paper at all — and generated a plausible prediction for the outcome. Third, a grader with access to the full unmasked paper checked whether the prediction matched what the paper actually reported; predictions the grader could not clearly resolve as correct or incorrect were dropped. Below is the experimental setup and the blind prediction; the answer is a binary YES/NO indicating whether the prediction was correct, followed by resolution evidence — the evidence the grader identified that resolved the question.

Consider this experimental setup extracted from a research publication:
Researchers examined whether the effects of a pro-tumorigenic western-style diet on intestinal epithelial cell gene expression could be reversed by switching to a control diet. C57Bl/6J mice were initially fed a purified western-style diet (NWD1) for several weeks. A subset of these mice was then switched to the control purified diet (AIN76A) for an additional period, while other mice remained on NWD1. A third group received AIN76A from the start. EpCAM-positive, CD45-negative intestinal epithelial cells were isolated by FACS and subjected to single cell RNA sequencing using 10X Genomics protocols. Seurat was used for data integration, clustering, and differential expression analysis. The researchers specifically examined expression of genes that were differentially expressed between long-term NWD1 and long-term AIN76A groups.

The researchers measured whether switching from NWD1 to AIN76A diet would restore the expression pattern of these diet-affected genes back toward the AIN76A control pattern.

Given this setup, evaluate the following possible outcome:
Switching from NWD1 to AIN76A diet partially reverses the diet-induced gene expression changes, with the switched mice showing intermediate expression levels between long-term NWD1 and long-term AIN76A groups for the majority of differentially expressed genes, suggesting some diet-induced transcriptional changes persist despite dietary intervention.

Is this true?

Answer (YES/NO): YES